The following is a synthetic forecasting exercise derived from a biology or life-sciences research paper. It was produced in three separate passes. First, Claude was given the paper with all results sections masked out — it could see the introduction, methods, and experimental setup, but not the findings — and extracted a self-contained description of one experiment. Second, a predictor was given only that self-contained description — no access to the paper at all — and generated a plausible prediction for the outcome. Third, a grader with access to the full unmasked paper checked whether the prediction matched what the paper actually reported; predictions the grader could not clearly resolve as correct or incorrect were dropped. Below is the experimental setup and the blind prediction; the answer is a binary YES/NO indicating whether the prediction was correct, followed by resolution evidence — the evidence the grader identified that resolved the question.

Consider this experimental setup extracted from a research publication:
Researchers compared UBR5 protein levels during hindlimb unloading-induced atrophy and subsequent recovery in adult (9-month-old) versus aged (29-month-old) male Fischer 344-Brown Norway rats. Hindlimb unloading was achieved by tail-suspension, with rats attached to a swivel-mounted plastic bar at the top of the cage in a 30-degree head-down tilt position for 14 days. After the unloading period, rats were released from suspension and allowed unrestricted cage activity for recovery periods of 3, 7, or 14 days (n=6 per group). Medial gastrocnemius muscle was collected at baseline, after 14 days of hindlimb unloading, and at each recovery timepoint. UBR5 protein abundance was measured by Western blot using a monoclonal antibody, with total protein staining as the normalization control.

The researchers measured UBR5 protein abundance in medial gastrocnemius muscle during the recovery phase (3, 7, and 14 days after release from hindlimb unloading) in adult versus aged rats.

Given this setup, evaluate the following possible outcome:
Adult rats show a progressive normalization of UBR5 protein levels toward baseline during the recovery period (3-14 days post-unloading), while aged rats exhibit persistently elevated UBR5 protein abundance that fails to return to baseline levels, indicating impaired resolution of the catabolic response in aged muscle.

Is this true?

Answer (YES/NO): NO